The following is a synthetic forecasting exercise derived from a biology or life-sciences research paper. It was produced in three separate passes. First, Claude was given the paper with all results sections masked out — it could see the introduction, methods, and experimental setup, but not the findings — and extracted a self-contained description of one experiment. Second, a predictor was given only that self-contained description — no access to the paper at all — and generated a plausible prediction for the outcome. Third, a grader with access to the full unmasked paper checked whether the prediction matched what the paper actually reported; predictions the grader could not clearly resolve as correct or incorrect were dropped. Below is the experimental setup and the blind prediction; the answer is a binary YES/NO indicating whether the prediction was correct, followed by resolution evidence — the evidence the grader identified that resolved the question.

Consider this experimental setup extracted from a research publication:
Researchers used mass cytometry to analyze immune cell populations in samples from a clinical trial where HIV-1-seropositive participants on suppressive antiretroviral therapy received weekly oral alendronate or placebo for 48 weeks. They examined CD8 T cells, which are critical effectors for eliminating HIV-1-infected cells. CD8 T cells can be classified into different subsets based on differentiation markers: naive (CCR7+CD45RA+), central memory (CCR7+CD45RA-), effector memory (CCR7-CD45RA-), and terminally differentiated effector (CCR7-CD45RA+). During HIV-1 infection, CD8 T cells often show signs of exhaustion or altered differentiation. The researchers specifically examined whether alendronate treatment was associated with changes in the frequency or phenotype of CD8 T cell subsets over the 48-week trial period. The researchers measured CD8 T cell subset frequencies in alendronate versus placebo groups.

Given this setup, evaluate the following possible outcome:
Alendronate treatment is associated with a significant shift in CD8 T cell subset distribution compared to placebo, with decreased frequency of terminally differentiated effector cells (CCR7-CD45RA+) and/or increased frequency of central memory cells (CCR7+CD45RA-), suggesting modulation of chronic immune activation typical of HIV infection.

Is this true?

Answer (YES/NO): NO